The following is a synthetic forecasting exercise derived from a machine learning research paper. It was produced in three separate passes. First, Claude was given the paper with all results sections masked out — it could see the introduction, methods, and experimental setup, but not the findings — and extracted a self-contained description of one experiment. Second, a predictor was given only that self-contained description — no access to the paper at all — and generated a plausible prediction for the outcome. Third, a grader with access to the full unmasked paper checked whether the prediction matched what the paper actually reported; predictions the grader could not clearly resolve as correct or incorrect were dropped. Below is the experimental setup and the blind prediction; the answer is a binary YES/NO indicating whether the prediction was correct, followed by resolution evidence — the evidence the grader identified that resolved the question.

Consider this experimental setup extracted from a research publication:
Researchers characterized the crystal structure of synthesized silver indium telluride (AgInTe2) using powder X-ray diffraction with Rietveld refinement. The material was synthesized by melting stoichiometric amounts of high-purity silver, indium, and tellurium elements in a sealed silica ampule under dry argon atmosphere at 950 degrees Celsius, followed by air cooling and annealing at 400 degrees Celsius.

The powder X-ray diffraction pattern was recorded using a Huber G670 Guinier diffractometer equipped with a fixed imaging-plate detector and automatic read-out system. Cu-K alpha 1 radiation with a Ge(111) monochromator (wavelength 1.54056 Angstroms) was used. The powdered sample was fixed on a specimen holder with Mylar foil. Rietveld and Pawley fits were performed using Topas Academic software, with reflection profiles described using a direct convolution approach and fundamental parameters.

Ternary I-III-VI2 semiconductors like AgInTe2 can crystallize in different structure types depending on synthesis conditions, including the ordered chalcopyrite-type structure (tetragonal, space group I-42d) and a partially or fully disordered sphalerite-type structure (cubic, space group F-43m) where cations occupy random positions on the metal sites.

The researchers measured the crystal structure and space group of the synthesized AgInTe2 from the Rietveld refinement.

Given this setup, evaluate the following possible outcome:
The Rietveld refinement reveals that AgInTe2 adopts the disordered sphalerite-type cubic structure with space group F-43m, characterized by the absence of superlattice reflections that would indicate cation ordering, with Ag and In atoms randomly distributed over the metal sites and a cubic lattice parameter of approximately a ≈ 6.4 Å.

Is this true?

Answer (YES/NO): NO